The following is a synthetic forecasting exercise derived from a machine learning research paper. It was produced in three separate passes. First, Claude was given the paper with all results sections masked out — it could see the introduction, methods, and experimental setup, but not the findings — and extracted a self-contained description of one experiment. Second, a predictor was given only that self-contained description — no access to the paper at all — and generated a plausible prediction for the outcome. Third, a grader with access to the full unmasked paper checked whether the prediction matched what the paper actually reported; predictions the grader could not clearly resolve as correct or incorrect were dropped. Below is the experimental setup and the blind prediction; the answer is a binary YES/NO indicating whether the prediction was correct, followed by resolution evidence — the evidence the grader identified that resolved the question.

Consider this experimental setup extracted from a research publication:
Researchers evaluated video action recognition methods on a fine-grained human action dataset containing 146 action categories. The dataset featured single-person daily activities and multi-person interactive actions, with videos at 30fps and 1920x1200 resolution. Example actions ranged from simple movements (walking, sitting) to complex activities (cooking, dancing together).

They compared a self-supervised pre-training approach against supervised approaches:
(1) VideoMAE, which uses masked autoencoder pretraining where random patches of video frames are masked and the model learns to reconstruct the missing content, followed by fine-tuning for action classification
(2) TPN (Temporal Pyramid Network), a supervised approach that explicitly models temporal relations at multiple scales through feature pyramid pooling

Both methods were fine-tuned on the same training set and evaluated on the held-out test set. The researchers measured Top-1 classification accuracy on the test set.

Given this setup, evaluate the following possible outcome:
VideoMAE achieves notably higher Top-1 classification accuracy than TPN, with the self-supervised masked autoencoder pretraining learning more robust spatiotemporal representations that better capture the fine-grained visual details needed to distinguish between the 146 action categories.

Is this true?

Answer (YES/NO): YES